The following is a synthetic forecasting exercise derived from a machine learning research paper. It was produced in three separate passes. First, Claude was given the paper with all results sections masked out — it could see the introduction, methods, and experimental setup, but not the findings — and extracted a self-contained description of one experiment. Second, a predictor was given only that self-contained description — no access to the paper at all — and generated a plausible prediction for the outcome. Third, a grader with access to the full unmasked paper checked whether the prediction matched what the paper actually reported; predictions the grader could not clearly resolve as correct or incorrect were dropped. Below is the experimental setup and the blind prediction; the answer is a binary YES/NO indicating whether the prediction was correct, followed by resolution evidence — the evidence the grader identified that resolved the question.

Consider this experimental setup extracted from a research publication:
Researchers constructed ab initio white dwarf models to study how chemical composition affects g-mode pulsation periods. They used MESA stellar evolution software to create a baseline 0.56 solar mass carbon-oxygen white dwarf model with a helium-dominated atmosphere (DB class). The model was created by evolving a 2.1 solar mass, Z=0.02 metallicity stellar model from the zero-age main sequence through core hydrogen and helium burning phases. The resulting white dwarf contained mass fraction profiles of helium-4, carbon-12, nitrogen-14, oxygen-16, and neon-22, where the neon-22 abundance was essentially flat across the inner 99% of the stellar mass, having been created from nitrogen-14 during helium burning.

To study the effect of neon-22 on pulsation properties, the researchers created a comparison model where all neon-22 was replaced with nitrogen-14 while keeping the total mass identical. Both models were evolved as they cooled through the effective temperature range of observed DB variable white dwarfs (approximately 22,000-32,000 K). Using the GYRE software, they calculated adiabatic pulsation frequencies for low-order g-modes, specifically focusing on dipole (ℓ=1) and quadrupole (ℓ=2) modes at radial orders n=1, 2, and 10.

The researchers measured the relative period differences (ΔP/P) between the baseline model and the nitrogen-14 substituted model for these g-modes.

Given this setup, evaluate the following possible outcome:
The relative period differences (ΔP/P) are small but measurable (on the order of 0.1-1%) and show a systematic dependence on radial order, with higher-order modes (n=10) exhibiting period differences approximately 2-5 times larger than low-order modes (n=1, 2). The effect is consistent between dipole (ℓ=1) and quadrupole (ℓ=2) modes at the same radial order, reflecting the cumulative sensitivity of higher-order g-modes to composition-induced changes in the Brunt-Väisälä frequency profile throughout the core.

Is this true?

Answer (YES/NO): NO